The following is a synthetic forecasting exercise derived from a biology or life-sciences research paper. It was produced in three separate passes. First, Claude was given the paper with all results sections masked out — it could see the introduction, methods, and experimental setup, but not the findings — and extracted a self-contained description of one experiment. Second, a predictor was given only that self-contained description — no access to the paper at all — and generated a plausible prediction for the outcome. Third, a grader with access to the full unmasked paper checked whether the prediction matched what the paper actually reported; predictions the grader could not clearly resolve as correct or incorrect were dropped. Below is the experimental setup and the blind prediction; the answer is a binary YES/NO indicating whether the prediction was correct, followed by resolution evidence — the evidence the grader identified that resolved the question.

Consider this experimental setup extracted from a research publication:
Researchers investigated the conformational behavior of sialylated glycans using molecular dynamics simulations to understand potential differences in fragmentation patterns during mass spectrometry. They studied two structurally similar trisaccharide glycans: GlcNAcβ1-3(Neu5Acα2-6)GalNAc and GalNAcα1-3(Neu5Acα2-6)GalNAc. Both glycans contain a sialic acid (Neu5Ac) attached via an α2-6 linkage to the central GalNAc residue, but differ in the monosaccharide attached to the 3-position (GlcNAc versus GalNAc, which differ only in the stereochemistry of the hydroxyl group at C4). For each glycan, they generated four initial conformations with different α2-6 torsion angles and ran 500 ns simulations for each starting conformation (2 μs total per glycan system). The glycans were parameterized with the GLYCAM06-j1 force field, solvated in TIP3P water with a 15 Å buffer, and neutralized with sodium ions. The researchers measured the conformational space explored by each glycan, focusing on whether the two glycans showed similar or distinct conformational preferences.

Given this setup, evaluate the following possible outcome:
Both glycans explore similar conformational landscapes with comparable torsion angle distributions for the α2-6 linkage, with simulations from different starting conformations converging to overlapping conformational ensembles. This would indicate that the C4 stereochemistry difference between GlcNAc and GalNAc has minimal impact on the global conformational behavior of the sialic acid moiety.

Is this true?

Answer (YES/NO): NO